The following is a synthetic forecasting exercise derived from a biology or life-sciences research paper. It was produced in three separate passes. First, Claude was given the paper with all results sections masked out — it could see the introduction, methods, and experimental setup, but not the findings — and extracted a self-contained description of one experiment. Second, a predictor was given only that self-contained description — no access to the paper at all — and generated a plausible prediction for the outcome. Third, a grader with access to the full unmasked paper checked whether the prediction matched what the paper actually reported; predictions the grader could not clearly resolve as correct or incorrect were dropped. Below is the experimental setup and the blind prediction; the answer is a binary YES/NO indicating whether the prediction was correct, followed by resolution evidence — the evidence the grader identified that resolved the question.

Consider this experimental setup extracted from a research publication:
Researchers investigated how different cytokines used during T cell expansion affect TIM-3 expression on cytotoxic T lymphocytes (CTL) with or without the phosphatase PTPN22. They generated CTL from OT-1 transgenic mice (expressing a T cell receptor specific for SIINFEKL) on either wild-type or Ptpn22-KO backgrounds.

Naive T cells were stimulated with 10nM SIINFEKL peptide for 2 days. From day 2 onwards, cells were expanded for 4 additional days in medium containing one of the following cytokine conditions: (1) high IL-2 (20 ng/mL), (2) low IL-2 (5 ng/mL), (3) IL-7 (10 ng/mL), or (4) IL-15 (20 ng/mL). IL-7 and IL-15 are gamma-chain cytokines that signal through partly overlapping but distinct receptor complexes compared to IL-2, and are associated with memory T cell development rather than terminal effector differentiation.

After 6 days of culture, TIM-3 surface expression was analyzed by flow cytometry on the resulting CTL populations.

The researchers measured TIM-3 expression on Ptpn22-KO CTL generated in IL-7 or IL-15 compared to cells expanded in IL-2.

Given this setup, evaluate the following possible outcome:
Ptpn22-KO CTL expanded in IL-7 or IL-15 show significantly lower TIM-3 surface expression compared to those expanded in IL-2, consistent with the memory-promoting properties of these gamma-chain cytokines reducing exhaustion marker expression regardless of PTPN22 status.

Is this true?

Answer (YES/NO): YES